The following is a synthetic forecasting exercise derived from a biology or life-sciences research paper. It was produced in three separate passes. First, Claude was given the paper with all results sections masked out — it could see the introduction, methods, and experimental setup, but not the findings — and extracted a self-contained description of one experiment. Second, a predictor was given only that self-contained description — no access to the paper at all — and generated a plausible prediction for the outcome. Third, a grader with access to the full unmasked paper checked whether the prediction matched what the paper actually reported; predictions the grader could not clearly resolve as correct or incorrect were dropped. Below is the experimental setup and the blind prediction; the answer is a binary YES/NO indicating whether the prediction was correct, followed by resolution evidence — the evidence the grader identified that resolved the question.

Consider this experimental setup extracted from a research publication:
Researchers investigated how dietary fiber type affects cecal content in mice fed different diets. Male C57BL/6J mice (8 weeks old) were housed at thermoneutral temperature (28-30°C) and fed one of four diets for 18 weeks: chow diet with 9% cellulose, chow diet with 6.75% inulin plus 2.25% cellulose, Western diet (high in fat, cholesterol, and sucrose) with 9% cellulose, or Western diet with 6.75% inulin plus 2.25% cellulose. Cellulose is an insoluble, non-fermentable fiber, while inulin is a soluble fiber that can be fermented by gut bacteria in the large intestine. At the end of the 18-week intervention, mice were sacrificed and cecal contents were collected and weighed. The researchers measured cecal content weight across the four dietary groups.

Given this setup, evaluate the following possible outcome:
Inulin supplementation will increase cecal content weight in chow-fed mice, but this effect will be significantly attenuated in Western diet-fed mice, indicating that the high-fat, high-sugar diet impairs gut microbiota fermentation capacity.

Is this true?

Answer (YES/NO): NO